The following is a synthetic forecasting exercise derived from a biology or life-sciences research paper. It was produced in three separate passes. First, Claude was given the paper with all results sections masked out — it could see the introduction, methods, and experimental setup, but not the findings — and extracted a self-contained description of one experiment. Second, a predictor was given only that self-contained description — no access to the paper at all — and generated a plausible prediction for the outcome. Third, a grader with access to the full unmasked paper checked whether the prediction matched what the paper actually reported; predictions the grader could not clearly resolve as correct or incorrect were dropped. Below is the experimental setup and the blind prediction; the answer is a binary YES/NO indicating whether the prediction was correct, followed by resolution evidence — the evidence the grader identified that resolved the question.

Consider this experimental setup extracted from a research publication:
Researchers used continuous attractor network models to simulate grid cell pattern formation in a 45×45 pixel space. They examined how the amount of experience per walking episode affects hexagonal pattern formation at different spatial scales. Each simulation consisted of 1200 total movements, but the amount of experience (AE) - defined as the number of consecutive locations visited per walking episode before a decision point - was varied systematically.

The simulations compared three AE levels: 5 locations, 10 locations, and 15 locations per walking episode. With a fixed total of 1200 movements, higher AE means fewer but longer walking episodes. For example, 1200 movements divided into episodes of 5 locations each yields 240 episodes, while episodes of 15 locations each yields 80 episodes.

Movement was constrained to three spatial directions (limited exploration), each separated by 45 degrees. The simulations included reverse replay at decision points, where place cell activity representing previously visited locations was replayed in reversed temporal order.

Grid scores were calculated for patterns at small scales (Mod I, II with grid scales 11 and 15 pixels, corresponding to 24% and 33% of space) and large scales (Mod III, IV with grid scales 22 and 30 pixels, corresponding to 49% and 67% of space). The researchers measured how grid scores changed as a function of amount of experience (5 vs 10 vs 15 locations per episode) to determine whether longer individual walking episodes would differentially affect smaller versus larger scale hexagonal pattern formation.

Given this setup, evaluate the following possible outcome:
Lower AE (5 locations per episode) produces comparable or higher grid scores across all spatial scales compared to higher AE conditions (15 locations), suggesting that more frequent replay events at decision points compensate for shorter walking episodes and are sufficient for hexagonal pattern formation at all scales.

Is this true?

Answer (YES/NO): YES